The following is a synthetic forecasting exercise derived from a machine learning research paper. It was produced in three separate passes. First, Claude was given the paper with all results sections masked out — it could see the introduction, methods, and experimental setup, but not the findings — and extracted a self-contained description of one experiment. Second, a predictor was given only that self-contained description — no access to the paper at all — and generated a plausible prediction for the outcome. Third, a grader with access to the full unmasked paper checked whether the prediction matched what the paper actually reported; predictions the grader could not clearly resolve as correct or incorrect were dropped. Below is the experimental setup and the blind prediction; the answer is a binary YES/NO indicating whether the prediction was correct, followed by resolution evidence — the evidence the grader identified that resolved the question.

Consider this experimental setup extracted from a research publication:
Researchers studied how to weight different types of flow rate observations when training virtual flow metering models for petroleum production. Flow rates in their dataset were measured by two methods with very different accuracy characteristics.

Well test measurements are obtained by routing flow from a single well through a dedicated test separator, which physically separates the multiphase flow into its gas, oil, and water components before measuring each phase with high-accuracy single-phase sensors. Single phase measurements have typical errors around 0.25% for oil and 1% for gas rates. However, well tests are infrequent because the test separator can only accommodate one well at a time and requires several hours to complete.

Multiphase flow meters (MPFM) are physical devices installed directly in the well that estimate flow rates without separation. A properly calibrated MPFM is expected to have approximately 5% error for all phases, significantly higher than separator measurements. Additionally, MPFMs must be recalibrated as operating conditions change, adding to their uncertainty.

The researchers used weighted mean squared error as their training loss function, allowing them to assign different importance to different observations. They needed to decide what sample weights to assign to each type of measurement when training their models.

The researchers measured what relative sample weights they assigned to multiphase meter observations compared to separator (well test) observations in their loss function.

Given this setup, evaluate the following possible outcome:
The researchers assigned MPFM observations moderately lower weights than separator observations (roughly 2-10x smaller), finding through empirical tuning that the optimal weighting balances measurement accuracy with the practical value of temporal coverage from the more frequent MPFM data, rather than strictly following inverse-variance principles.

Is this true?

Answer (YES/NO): NO